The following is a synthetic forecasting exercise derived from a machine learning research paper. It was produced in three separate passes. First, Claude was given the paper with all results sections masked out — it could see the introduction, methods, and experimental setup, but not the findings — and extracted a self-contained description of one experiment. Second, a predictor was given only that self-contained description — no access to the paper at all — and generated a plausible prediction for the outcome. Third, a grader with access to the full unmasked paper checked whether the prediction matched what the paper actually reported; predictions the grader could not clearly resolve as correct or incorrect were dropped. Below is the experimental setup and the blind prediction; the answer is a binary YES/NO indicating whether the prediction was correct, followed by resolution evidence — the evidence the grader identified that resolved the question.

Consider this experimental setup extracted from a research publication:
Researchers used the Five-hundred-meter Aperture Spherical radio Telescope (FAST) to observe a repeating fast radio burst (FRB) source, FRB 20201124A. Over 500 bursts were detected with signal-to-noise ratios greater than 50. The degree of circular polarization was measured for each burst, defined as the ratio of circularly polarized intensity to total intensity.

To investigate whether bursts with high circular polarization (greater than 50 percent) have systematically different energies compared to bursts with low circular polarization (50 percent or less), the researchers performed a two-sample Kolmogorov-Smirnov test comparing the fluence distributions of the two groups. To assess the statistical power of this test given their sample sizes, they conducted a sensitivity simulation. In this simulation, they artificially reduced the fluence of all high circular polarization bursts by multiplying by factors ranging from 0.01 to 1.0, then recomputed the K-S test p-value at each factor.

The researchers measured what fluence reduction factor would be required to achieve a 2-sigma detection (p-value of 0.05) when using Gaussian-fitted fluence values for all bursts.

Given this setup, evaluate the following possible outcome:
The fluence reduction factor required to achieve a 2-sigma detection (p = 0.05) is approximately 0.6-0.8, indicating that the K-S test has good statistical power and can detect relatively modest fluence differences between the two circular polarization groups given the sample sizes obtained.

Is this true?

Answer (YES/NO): NO